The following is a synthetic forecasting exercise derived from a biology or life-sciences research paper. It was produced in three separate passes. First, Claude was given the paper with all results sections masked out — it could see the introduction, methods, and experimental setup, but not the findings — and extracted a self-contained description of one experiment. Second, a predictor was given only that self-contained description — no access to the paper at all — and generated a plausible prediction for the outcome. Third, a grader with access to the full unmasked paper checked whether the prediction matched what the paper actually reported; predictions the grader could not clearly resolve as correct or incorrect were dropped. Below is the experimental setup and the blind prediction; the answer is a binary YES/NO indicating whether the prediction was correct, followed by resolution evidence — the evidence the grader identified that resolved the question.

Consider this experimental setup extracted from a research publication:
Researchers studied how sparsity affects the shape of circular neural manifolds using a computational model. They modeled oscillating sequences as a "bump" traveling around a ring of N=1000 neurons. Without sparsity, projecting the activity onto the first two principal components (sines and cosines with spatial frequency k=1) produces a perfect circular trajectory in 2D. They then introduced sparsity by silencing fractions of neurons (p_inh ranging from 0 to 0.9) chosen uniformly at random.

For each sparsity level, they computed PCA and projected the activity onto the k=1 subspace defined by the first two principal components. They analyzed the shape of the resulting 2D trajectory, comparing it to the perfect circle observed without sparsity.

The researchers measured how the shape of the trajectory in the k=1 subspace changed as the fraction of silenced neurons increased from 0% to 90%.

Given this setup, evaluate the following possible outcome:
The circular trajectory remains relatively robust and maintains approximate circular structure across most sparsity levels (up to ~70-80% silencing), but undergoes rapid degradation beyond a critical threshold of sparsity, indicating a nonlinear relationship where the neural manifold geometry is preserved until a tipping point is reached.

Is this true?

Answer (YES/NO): NO